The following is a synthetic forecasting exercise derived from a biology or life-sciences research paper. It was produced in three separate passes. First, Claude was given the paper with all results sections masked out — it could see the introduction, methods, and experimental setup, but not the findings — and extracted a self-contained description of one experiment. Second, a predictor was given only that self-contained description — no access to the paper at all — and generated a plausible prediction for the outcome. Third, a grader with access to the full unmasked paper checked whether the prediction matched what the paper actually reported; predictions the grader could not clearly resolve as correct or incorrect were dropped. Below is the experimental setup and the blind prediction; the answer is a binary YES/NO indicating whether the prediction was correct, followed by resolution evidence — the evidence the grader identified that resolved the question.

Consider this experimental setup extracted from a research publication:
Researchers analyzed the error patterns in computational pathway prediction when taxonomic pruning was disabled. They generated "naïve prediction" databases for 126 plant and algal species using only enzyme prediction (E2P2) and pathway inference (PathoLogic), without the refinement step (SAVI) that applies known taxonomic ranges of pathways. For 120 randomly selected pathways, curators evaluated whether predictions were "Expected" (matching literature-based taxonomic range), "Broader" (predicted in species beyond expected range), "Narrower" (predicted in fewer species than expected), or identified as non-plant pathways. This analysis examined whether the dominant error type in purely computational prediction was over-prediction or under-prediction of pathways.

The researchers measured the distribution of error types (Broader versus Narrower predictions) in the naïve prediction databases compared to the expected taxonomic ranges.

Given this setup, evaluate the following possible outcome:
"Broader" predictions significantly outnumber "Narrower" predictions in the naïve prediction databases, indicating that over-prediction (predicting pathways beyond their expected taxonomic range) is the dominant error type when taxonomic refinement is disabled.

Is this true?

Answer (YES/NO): NO